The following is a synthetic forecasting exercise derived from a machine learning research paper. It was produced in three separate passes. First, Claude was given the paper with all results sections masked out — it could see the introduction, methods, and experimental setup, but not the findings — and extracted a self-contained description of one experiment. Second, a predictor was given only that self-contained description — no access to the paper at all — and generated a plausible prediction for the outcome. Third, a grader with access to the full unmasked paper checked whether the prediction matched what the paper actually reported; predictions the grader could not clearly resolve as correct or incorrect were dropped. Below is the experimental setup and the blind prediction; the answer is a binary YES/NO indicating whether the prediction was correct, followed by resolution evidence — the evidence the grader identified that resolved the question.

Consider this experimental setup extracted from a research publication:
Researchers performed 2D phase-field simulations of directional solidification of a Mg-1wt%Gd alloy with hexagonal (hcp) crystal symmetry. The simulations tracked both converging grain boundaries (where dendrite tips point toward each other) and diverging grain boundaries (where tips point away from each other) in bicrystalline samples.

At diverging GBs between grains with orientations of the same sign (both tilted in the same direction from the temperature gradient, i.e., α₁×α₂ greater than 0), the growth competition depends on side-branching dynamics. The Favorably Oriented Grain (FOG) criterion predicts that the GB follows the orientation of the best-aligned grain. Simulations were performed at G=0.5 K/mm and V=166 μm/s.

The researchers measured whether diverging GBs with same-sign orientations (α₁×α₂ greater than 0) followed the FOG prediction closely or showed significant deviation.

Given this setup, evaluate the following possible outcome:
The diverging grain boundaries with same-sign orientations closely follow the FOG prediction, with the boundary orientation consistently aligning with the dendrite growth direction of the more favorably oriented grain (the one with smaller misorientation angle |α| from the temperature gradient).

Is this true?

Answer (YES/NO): YES